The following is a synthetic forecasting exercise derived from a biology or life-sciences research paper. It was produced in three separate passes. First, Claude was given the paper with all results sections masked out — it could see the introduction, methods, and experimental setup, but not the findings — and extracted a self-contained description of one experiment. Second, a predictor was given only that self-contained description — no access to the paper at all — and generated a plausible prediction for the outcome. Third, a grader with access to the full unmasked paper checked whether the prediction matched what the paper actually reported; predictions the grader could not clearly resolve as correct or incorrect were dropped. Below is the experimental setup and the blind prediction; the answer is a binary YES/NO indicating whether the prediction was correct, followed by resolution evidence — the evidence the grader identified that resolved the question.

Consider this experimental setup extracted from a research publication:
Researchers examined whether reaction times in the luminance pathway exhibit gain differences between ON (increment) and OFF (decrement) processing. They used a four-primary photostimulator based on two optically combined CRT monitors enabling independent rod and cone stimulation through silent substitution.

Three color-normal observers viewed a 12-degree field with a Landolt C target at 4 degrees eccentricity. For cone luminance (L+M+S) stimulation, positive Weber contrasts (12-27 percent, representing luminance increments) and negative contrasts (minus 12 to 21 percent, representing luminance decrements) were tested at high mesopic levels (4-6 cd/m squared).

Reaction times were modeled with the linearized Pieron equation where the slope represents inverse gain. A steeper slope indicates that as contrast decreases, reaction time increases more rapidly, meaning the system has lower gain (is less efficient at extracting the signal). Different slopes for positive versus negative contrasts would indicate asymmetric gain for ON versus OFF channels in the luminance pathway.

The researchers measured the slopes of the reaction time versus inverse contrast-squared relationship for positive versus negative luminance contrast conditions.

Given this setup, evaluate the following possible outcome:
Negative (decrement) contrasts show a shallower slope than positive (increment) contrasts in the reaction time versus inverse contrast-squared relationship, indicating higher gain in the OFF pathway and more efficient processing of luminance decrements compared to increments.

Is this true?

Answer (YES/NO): NO